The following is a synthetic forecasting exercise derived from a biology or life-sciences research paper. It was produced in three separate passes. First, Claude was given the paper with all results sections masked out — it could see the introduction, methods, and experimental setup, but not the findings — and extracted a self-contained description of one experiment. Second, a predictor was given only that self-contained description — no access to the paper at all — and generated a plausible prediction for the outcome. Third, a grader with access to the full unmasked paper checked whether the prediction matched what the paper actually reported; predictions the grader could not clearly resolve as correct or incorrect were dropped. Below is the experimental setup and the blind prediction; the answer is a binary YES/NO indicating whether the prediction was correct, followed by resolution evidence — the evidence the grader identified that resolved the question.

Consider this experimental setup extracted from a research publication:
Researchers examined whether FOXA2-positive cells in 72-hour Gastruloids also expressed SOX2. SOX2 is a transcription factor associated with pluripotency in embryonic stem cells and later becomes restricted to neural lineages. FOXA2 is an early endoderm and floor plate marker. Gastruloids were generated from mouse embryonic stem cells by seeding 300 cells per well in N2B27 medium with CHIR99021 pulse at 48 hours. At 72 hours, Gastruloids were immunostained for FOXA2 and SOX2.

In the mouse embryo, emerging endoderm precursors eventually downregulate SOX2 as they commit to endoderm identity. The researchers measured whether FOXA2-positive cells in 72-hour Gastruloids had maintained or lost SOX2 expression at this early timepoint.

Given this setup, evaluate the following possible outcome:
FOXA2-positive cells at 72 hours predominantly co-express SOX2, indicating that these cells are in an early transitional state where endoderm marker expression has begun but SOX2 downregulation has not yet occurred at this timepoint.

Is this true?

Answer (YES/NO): YES